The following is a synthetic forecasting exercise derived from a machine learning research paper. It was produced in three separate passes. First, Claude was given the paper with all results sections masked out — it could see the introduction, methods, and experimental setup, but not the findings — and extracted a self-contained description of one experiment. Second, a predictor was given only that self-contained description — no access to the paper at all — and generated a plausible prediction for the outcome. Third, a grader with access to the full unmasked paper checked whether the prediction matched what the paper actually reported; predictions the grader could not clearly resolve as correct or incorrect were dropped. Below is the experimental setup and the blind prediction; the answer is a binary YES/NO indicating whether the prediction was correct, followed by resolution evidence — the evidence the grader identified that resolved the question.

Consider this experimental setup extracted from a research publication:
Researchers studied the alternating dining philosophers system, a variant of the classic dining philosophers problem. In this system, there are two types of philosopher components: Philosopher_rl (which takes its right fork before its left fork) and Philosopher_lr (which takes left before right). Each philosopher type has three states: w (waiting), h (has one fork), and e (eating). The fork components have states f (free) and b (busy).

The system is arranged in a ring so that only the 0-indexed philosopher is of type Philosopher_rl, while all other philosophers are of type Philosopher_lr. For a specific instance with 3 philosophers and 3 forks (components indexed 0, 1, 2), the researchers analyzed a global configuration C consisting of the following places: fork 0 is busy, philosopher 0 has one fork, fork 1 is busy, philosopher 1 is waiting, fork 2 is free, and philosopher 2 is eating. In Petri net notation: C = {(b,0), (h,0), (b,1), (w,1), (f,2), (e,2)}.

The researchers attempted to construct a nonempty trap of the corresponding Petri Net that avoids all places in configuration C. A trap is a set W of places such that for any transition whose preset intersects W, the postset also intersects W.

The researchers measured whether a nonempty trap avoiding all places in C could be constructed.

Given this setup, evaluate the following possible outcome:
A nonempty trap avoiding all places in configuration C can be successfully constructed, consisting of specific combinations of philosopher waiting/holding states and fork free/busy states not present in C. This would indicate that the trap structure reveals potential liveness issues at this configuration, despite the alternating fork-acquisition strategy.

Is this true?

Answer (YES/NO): NO